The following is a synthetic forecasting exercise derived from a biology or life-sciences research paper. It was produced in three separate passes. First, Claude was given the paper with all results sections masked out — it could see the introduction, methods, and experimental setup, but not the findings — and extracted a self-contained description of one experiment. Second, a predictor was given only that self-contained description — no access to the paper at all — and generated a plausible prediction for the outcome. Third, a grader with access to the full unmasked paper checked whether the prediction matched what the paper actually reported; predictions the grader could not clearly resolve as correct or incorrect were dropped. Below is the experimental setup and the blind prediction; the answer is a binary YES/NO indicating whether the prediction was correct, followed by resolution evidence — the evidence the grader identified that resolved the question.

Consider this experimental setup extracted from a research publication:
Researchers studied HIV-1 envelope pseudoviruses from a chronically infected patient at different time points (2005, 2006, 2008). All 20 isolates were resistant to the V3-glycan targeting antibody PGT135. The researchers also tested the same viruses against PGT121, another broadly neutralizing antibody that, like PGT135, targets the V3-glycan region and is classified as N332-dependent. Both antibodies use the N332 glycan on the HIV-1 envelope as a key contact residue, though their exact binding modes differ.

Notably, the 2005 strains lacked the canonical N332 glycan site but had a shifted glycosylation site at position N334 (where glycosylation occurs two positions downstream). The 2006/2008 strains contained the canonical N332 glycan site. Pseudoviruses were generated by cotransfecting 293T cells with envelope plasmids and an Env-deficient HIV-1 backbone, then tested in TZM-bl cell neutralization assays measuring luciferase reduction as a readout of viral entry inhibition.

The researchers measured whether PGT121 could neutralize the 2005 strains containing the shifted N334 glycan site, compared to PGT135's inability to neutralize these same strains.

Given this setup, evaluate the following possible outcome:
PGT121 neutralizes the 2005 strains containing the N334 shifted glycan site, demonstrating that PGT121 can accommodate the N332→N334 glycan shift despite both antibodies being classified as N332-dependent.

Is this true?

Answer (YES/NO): YES